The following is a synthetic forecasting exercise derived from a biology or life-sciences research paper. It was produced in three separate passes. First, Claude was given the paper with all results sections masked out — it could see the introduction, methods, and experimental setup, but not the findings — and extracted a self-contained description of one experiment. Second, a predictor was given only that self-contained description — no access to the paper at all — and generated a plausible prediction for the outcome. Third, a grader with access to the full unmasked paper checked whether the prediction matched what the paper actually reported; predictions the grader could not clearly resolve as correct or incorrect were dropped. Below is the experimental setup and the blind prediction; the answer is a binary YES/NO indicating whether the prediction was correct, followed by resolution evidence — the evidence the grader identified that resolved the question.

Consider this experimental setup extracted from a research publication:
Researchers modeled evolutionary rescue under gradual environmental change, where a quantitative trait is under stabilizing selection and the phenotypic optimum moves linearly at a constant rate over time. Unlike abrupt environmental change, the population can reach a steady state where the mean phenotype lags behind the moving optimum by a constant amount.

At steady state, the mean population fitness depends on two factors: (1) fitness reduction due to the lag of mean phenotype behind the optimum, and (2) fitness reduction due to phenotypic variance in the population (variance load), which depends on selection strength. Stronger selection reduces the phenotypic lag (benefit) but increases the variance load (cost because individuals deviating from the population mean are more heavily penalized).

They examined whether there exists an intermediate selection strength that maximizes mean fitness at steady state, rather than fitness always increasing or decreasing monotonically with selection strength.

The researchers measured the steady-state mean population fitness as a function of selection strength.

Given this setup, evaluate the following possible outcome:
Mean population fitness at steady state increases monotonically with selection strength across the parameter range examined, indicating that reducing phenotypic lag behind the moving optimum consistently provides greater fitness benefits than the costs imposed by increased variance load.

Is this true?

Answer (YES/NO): NO